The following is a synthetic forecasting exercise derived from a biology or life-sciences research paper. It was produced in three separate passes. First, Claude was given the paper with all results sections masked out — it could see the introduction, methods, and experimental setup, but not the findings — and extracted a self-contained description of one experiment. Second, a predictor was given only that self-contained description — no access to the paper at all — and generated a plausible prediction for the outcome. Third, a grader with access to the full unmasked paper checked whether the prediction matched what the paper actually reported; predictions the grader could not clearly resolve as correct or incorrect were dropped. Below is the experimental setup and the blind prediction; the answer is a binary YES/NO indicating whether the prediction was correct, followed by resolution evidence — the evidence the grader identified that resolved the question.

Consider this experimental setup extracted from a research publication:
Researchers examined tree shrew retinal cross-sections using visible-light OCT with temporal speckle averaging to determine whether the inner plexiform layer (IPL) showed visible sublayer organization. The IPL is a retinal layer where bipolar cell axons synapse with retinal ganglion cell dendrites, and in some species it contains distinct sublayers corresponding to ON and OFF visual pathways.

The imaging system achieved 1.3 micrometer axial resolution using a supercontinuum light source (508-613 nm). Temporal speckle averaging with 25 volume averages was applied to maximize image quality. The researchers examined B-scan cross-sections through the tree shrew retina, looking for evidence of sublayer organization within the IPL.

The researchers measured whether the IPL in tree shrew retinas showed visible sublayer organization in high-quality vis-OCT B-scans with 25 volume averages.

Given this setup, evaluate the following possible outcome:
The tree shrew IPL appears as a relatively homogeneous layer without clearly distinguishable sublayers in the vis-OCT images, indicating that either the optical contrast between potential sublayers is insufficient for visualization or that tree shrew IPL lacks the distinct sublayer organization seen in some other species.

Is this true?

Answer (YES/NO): NO